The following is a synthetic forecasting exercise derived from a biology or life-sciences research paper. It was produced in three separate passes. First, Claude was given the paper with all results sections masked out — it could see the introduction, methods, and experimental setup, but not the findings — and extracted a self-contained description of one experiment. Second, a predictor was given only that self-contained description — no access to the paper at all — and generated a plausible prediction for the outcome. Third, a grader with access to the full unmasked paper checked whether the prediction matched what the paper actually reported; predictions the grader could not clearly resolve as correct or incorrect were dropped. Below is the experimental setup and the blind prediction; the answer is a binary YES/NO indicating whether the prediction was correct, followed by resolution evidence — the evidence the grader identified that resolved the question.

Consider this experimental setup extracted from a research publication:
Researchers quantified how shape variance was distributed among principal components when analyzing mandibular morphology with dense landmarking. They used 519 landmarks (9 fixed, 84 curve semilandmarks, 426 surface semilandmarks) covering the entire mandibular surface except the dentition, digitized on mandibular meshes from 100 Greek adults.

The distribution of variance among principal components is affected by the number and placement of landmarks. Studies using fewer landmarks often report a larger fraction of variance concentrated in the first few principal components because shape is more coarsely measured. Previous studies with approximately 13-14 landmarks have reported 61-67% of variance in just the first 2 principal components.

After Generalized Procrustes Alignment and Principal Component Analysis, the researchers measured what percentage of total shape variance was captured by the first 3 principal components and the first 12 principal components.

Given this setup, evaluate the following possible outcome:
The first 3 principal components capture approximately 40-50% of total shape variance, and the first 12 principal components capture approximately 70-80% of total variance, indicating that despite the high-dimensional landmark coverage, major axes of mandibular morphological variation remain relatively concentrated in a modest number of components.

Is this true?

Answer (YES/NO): YES